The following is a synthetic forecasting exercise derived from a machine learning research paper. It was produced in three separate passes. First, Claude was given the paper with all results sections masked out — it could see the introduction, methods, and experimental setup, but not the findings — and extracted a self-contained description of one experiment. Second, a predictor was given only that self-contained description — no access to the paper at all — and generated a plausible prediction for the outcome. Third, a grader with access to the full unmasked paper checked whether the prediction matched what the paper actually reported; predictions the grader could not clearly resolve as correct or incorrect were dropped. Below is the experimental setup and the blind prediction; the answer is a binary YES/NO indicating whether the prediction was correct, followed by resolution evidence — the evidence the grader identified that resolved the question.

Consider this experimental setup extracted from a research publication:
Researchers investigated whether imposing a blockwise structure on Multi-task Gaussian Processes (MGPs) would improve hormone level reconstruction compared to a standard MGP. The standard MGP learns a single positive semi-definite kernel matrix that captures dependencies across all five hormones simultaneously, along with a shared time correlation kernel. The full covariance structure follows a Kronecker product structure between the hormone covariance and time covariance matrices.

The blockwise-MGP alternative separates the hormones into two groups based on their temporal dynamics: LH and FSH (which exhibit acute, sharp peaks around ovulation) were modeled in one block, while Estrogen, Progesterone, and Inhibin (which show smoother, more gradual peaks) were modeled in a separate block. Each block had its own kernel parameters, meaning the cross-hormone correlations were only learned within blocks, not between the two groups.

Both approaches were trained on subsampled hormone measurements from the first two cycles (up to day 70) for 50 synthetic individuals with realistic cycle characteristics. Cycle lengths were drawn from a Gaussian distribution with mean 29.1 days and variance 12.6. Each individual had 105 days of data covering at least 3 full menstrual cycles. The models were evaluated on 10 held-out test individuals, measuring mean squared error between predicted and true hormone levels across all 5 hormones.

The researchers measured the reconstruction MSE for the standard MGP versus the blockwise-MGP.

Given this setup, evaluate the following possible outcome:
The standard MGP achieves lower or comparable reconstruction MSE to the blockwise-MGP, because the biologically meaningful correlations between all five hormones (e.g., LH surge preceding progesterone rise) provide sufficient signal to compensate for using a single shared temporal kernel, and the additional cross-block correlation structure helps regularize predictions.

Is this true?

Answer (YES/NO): NO